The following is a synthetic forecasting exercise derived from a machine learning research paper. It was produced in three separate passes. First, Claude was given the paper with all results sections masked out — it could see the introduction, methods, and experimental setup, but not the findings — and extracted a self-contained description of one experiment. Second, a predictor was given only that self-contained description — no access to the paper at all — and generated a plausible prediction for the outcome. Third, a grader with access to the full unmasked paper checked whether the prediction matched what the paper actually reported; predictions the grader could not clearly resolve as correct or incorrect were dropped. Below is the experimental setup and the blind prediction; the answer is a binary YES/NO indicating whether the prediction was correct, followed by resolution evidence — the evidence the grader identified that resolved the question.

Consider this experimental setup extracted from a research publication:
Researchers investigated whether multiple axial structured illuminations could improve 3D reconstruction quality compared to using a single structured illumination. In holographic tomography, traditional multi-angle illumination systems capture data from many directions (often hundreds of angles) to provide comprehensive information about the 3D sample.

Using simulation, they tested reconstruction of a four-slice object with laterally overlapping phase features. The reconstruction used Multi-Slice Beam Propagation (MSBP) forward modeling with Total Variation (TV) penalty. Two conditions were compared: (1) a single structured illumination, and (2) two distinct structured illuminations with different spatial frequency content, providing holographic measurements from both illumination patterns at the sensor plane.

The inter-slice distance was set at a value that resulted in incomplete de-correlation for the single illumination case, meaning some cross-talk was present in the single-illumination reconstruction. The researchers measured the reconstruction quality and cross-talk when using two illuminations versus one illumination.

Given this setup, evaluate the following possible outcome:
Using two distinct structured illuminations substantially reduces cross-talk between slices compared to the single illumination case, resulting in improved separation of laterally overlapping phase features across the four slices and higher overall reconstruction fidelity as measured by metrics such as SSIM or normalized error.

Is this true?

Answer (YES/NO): YES